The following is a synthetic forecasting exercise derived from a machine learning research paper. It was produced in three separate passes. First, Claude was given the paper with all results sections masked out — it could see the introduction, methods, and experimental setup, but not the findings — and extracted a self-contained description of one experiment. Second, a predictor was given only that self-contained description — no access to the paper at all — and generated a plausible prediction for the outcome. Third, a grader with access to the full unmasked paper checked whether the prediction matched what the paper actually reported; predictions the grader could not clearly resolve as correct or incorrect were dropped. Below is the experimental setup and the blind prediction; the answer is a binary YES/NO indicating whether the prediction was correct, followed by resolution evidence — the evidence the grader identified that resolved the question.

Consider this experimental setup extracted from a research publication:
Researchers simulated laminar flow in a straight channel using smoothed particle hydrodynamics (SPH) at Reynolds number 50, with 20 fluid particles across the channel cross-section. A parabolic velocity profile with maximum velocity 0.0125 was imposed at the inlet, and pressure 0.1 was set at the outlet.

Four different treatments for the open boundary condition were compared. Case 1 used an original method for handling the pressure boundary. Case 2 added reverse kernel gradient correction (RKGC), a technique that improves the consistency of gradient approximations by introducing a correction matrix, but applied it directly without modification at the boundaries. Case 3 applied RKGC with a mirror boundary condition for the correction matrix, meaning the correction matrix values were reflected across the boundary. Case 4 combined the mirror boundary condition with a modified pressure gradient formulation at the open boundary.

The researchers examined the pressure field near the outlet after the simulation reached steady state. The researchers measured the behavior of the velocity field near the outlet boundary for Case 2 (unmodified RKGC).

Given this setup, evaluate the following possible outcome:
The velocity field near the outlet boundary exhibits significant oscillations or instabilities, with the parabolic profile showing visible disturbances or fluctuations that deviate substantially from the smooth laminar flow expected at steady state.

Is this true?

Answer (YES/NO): NO